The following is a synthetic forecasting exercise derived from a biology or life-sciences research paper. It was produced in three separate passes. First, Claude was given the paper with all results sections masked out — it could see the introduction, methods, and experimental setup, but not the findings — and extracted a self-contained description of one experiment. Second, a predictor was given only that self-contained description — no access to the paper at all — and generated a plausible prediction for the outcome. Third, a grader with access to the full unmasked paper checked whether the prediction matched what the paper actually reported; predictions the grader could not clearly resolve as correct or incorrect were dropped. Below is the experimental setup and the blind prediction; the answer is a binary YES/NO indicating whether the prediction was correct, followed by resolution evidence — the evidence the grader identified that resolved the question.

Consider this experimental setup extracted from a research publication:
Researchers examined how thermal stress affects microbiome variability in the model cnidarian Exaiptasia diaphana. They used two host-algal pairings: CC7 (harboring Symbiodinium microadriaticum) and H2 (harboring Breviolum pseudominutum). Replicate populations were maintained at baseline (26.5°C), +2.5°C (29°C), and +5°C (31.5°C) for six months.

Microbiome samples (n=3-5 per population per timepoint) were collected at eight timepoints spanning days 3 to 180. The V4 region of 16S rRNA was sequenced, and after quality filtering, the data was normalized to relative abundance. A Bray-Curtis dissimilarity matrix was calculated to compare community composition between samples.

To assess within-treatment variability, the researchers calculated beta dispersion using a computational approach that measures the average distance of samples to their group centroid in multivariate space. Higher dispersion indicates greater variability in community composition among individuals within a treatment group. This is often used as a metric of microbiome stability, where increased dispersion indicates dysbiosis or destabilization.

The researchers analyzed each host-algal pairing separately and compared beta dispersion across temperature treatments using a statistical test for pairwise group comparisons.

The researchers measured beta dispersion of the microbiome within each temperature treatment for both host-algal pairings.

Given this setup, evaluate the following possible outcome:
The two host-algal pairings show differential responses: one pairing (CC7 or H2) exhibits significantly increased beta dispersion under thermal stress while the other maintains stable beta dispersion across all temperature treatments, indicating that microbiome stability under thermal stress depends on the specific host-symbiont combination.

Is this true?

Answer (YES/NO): YES